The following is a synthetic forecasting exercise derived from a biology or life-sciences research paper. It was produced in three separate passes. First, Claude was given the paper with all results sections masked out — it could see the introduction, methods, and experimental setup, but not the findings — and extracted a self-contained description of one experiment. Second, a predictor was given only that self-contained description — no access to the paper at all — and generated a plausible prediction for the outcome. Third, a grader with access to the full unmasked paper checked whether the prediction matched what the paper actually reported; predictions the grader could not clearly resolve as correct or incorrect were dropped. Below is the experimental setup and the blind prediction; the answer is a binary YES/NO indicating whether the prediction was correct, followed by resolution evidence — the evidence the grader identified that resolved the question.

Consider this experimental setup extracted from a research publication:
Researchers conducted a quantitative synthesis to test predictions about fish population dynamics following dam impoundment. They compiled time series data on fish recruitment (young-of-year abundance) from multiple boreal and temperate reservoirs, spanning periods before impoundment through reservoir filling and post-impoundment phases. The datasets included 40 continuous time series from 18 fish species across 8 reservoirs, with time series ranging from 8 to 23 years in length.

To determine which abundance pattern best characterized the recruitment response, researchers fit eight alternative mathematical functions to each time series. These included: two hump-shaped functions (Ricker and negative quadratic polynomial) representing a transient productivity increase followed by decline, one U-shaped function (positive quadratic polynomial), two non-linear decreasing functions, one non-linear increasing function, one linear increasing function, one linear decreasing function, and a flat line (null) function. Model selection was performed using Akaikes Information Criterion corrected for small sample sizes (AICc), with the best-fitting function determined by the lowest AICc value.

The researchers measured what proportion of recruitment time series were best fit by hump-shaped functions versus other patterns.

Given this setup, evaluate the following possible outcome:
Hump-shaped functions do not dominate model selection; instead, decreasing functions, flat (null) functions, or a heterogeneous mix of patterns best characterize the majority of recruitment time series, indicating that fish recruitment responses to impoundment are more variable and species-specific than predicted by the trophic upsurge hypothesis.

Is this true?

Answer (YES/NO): NO